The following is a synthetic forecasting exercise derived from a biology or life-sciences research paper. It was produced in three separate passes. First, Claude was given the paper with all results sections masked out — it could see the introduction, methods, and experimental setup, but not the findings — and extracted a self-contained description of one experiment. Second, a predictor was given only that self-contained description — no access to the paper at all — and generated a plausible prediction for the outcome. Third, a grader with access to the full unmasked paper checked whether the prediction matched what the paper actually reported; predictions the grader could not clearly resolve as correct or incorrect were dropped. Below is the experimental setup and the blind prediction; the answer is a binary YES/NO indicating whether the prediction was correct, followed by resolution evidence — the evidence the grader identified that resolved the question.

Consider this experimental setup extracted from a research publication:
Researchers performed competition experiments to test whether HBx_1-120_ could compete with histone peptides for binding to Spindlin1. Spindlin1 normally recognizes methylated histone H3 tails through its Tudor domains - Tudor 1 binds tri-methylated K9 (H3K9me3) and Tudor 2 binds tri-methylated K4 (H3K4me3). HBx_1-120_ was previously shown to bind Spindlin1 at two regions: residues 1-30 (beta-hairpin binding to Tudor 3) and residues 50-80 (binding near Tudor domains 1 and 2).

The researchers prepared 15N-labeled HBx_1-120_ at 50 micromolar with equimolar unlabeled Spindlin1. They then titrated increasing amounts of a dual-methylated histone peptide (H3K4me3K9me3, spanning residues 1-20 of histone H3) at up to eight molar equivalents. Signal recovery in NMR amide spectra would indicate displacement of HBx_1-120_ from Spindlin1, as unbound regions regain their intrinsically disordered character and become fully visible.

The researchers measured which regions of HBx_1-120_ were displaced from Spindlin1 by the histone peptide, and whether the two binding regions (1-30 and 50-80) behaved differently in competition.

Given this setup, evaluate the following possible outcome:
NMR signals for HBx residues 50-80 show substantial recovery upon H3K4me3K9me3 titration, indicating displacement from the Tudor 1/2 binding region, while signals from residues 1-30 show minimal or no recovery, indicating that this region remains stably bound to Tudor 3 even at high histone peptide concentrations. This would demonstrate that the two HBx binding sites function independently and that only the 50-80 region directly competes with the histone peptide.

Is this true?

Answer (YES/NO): YES